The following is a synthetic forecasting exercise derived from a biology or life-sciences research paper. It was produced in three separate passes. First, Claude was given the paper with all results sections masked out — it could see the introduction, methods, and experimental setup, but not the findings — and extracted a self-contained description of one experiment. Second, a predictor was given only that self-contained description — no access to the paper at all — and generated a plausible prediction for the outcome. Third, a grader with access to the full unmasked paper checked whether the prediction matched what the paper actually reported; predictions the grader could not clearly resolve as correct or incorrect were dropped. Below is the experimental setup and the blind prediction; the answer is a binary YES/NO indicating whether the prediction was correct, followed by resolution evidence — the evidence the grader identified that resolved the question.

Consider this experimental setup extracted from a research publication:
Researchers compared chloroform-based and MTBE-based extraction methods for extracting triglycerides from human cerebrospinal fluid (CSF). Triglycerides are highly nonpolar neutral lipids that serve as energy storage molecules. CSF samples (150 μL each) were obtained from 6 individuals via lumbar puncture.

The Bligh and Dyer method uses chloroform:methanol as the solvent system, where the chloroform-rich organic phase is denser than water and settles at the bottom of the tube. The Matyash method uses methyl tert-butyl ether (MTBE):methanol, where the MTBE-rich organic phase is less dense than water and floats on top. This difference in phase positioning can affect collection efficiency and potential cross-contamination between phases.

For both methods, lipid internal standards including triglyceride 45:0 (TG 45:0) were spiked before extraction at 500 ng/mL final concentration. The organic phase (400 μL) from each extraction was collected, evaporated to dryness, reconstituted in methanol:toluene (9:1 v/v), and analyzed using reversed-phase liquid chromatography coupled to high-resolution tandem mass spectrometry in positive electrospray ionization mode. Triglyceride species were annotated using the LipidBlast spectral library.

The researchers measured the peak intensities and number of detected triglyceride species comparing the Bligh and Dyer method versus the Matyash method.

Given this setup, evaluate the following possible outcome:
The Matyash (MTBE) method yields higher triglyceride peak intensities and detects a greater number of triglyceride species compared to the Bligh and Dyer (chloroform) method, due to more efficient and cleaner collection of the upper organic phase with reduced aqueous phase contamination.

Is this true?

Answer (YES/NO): NO